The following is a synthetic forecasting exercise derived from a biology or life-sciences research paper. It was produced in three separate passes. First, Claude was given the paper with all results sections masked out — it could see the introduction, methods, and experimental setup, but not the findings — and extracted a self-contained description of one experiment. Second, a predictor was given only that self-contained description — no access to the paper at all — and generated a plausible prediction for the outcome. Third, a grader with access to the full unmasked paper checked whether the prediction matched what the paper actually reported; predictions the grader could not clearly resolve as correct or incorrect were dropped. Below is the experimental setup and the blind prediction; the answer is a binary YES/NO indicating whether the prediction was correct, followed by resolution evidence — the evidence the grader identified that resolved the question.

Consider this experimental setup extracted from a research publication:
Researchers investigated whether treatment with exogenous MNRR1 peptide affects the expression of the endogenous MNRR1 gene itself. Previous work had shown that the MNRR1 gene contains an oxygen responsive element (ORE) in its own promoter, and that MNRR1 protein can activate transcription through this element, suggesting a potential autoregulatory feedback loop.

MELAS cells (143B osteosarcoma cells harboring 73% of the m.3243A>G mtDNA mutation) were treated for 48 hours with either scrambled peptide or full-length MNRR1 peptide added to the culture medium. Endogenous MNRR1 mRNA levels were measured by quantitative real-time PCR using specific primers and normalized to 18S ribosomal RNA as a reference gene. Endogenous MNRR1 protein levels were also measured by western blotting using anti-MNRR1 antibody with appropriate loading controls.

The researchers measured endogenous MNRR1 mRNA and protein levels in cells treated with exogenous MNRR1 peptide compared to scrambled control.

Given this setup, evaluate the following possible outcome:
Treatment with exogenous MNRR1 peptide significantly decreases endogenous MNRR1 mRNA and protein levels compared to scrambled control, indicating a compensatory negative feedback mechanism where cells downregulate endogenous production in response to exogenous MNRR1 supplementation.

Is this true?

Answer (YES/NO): NO